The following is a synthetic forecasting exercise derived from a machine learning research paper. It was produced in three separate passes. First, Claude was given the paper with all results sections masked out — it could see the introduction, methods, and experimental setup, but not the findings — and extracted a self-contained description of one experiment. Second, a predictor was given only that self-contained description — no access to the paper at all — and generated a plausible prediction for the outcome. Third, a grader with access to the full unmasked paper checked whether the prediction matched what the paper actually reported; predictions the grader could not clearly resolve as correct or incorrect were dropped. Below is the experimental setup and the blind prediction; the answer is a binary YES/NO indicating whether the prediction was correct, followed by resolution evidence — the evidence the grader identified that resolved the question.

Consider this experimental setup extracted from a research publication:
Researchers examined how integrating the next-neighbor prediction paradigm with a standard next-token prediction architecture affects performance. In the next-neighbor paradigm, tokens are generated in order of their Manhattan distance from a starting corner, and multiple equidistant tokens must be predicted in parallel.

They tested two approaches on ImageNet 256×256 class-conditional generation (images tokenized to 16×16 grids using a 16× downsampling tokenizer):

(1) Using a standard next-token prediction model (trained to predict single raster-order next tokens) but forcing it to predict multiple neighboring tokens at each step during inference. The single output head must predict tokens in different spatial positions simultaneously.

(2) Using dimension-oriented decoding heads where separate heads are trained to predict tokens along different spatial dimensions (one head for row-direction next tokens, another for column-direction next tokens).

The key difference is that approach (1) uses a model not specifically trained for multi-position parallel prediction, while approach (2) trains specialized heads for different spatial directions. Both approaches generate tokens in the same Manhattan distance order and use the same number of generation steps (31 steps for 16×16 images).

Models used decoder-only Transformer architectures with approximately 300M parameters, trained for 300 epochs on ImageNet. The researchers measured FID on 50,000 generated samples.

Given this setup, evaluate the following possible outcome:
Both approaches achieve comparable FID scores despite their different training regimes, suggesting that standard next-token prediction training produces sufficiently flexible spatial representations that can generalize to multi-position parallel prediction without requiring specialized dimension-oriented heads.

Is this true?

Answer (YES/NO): NO